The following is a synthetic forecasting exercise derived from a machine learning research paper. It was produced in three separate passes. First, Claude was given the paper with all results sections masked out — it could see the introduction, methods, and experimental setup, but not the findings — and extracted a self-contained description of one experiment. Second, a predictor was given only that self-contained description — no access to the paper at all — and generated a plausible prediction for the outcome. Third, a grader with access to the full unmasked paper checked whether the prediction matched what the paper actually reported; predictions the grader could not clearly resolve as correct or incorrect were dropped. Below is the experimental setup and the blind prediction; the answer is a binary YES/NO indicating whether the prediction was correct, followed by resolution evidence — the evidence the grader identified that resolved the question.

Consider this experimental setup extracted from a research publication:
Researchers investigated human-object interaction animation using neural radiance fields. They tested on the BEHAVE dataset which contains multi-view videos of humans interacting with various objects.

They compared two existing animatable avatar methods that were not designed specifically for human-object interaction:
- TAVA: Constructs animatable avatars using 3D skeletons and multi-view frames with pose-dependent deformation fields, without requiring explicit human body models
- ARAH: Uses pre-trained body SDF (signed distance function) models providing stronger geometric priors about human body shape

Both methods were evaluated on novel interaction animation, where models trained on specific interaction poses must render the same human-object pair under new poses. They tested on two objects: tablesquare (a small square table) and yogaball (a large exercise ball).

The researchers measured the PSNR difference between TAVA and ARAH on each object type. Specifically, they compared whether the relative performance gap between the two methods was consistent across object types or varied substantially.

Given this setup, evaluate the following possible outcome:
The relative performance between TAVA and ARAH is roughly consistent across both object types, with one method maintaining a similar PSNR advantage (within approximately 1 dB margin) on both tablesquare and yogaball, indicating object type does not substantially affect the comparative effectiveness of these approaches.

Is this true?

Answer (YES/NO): YES